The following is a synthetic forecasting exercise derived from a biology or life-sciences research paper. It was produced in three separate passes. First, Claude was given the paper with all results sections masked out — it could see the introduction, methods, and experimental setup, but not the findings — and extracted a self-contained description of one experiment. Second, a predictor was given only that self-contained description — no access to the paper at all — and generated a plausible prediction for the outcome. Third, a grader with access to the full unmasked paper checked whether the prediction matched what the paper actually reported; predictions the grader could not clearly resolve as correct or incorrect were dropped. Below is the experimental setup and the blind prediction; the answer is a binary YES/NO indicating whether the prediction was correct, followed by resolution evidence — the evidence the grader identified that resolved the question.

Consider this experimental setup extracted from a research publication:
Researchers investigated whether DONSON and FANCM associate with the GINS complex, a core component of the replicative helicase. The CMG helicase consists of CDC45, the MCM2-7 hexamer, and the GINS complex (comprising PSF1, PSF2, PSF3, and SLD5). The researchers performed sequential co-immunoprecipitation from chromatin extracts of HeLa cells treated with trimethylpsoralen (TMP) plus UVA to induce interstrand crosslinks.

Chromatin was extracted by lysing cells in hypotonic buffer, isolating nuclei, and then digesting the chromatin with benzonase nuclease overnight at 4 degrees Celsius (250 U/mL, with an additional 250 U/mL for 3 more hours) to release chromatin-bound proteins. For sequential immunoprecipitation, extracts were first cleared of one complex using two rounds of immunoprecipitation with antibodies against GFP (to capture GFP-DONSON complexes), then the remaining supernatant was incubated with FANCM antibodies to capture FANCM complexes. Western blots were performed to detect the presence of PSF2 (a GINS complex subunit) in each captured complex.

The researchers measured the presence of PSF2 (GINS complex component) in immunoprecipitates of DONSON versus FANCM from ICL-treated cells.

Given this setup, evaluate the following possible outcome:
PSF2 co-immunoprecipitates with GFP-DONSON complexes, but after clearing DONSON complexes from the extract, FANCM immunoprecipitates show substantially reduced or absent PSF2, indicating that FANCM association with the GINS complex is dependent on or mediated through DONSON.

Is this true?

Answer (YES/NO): NO